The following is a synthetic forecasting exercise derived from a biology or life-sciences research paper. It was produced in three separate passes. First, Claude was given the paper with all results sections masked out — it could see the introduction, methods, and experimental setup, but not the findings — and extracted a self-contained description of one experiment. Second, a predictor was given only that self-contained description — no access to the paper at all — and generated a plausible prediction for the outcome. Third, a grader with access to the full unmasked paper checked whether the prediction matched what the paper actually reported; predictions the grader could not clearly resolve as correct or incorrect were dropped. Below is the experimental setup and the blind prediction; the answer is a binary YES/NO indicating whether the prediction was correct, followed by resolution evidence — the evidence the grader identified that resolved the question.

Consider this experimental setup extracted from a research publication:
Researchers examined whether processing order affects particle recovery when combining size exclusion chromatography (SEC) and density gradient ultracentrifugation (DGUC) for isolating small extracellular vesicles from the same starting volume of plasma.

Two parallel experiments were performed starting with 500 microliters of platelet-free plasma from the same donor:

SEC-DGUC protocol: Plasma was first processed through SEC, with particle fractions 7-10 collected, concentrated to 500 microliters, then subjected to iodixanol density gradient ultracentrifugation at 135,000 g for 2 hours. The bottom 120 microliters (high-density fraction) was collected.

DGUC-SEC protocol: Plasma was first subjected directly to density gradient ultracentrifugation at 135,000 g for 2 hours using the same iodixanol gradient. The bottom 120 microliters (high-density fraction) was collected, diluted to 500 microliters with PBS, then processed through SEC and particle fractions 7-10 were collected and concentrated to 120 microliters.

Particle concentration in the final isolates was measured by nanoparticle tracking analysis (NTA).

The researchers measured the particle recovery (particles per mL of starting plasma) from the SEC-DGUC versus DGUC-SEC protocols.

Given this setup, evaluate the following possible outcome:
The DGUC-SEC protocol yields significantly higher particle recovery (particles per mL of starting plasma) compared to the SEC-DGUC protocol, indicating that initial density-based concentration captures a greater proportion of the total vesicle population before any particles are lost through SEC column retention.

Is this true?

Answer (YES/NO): NO